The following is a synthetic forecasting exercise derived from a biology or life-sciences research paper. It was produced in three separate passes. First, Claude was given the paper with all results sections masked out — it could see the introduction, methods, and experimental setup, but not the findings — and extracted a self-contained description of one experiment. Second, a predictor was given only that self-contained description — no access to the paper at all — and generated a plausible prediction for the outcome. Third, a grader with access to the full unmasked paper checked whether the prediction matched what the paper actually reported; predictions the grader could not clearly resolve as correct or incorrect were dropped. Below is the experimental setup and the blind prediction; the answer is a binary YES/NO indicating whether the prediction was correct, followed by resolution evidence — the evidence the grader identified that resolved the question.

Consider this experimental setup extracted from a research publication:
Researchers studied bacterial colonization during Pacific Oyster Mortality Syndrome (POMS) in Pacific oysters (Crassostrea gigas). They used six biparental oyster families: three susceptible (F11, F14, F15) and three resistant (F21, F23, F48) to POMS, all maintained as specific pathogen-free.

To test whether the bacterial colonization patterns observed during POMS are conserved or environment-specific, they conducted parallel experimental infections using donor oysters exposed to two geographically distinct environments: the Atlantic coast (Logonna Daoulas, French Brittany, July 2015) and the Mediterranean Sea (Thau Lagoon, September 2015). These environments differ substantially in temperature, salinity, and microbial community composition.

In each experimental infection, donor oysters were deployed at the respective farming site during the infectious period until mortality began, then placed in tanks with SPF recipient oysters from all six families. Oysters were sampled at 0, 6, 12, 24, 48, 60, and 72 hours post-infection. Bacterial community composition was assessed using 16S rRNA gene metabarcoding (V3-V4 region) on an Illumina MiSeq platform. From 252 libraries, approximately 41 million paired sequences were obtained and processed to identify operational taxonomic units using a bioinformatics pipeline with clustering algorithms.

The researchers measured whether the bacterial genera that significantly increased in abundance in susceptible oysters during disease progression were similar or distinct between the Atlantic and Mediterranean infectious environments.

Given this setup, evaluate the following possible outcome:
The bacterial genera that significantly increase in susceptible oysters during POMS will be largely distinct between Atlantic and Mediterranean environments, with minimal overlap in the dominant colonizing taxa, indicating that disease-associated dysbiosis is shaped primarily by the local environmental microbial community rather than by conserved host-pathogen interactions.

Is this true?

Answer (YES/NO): NO